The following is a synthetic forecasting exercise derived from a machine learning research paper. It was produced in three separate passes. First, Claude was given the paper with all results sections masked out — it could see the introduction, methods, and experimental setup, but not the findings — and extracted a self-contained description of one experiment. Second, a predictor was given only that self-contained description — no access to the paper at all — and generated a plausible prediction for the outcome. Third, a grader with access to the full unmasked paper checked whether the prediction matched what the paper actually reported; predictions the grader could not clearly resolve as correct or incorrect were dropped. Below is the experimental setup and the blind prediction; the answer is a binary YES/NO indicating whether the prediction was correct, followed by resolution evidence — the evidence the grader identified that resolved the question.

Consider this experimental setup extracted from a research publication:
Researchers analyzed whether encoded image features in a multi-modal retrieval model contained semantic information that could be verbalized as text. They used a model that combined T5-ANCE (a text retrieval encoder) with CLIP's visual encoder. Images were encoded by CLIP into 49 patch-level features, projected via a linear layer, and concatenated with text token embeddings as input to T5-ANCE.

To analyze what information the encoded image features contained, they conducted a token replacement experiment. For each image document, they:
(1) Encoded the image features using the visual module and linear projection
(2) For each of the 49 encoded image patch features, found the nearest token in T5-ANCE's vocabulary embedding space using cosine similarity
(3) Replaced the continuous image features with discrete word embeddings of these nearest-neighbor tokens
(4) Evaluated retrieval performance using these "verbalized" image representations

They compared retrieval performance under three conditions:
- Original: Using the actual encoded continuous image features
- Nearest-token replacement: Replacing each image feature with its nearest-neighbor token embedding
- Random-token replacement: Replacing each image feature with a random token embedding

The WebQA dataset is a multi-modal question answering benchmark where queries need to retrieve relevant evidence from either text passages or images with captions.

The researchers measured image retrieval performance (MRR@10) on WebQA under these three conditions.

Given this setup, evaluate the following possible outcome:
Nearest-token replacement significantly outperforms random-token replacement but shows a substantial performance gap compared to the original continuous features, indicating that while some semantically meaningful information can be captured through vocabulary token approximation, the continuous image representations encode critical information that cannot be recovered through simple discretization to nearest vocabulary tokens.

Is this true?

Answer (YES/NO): YES